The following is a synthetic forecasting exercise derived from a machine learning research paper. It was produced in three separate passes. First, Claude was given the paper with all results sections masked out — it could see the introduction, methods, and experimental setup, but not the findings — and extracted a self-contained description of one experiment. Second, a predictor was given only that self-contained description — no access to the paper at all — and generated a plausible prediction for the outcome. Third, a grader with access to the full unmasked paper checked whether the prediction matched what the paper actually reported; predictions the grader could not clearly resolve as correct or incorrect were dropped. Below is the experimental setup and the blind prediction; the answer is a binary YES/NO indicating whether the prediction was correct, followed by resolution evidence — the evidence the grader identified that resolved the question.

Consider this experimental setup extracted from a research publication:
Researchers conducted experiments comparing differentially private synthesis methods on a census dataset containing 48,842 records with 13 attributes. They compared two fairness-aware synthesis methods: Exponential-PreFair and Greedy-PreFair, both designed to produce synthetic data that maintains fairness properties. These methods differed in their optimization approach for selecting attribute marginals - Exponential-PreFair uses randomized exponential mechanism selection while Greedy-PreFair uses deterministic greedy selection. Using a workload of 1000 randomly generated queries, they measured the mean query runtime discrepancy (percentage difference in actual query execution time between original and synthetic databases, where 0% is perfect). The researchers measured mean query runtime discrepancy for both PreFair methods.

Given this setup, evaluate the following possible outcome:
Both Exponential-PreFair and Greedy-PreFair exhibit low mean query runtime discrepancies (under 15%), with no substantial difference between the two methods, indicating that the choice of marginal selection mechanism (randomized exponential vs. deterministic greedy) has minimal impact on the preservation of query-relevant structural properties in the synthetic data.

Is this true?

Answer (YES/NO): NO